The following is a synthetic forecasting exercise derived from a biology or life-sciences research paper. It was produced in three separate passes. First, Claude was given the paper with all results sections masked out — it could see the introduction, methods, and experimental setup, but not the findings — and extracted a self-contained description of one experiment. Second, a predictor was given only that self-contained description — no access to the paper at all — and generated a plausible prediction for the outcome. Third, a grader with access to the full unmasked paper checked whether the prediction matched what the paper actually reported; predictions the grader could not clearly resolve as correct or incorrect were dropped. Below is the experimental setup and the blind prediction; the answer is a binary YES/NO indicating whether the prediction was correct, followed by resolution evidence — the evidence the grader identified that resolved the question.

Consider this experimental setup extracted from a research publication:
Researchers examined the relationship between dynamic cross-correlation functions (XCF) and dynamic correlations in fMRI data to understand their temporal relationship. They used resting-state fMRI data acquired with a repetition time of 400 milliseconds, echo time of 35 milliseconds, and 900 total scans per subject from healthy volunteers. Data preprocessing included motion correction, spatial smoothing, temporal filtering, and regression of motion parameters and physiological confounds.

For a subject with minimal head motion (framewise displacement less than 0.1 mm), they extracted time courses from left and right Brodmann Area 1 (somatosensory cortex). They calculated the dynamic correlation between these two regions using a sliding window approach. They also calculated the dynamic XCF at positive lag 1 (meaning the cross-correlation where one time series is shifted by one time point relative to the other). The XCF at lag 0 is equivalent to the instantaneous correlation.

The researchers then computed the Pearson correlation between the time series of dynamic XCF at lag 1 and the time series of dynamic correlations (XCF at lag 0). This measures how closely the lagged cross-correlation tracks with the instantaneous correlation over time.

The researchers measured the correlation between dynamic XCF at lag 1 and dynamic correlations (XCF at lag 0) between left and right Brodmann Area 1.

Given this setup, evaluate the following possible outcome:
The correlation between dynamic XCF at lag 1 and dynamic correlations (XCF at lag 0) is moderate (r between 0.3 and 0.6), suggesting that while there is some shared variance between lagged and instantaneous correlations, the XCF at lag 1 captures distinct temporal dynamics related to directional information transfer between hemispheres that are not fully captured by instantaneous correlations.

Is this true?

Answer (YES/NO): NO